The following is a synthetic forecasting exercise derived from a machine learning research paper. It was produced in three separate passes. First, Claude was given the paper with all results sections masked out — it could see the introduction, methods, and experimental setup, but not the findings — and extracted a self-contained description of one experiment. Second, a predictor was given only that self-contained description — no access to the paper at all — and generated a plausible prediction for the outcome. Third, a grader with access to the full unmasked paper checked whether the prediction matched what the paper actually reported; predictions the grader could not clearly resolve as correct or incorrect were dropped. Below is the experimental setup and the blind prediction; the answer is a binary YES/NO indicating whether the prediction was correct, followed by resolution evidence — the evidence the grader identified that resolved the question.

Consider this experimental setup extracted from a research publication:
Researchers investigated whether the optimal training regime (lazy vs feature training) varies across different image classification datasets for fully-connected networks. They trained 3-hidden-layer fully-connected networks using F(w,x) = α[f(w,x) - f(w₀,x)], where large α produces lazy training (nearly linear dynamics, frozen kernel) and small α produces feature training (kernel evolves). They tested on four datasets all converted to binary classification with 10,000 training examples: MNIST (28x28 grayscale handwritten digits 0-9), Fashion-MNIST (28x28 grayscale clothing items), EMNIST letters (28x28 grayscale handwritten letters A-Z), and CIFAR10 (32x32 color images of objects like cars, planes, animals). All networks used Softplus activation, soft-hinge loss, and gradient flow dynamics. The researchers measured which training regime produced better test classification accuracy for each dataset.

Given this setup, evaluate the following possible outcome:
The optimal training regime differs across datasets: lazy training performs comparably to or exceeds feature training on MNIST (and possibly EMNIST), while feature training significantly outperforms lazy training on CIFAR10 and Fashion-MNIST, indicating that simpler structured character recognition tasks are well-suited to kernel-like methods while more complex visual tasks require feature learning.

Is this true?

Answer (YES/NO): NO